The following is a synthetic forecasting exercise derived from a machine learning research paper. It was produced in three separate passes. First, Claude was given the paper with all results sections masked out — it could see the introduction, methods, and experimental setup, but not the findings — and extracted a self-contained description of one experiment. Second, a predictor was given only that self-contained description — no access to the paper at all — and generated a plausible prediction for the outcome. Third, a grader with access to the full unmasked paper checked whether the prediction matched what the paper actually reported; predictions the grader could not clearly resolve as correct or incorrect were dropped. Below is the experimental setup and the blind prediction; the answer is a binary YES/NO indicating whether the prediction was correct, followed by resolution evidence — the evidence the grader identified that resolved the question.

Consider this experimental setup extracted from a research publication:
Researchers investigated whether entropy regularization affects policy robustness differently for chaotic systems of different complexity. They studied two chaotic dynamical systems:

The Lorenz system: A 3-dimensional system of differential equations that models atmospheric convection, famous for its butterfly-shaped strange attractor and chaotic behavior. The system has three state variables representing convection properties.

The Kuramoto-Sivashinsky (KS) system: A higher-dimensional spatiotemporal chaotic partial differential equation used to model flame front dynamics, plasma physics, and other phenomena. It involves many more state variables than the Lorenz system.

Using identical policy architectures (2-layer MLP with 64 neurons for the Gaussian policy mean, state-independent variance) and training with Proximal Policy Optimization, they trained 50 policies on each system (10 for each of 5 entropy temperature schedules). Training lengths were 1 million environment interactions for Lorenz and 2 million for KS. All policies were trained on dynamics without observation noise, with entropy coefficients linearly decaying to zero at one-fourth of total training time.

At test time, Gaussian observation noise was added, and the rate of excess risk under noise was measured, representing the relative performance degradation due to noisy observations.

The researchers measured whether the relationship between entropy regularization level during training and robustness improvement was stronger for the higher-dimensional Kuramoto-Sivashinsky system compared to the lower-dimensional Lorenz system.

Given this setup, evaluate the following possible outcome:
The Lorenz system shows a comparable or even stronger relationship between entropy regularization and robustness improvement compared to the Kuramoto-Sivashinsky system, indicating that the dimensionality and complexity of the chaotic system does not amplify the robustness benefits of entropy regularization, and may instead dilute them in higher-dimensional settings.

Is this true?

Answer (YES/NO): YES